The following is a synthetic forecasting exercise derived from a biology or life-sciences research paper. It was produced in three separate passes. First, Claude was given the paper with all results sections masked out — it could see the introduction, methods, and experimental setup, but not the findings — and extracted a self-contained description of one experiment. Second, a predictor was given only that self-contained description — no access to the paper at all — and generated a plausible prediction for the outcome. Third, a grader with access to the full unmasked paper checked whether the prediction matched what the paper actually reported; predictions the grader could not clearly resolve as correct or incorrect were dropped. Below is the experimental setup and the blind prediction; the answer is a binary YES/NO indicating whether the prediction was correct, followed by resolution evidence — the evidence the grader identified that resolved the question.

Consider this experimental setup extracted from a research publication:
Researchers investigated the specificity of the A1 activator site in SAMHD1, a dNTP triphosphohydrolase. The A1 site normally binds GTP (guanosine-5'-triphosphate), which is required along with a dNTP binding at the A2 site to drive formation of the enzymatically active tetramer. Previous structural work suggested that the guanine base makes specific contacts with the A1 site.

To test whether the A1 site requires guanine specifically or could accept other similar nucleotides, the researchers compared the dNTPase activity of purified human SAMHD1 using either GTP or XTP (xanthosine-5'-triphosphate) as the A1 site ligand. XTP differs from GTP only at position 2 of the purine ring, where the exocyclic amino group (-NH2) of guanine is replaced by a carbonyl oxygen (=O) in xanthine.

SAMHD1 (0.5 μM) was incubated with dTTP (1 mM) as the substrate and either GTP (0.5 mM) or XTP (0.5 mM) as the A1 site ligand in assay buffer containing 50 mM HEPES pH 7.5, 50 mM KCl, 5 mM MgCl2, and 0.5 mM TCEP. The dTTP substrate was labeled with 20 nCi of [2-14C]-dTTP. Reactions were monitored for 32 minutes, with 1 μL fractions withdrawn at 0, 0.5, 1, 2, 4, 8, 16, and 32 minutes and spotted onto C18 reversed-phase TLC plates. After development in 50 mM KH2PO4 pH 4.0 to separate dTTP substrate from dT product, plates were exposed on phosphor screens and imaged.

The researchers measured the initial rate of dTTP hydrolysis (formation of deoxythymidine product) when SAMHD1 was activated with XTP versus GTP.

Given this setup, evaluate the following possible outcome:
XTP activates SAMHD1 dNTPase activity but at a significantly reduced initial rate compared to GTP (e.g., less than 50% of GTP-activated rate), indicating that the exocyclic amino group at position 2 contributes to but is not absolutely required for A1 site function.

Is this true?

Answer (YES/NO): YES